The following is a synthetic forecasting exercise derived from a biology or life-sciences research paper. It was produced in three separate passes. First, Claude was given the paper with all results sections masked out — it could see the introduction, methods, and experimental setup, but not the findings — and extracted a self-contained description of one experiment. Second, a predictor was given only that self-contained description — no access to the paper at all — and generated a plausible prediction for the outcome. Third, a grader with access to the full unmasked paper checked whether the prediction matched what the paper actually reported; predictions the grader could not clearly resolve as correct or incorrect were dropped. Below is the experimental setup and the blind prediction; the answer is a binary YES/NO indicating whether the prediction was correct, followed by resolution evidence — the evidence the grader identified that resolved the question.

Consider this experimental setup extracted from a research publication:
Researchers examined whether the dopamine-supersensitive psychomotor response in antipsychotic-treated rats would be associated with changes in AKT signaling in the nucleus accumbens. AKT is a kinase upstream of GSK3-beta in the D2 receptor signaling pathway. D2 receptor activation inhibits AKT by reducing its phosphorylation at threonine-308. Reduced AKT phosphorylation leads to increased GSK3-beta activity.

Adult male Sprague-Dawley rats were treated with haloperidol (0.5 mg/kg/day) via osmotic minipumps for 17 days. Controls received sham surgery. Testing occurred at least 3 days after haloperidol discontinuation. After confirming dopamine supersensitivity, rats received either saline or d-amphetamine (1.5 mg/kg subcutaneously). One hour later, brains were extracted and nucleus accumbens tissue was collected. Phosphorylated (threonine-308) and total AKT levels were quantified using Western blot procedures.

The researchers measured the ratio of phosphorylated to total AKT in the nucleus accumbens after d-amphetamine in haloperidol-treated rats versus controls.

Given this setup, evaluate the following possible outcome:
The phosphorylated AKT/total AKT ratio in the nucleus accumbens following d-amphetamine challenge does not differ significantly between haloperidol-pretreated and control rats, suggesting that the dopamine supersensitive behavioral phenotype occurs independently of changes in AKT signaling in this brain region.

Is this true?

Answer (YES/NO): YES